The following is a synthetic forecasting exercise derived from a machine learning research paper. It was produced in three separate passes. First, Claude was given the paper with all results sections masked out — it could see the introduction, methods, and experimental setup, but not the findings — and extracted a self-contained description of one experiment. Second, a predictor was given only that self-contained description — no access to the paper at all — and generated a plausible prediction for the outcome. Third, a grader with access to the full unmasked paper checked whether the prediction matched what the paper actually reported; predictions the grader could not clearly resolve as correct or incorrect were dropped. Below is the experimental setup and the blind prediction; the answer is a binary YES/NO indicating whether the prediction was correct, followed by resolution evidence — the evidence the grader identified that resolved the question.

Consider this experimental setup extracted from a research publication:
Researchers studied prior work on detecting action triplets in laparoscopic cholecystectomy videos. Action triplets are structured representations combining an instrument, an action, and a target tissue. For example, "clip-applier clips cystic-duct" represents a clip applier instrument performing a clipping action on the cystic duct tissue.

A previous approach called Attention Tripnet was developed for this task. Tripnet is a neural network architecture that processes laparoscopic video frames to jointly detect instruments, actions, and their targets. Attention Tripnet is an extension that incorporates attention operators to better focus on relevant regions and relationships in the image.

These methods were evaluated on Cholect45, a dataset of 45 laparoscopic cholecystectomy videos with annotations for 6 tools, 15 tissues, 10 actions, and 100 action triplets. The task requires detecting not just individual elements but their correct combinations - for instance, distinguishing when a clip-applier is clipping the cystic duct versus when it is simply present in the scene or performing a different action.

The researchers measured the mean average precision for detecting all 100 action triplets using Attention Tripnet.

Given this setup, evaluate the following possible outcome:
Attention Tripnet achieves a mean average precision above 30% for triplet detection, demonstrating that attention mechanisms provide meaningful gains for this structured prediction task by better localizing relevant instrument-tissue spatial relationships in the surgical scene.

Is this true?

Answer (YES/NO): NO